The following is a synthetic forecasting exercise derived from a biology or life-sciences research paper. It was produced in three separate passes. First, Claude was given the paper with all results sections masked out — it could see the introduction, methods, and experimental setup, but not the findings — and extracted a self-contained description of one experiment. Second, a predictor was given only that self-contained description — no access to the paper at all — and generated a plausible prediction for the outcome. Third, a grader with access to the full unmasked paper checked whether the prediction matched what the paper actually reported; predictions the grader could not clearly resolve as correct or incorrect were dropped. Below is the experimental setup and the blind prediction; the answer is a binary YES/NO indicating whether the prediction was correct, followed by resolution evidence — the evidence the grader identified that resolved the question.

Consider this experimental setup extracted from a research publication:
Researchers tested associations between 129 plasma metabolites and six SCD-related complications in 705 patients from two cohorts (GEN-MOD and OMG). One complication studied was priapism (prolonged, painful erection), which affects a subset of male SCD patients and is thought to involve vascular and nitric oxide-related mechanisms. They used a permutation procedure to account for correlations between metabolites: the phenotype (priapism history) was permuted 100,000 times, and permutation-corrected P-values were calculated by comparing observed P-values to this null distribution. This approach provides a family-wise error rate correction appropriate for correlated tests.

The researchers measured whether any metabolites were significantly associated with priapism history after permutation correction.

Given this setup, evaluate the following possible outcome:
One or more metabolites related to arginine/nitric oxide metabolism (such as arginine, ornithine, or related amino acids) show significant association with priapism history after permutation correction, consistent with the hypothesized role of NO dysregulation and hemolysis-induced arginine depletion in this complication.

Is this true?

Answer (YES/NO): NO